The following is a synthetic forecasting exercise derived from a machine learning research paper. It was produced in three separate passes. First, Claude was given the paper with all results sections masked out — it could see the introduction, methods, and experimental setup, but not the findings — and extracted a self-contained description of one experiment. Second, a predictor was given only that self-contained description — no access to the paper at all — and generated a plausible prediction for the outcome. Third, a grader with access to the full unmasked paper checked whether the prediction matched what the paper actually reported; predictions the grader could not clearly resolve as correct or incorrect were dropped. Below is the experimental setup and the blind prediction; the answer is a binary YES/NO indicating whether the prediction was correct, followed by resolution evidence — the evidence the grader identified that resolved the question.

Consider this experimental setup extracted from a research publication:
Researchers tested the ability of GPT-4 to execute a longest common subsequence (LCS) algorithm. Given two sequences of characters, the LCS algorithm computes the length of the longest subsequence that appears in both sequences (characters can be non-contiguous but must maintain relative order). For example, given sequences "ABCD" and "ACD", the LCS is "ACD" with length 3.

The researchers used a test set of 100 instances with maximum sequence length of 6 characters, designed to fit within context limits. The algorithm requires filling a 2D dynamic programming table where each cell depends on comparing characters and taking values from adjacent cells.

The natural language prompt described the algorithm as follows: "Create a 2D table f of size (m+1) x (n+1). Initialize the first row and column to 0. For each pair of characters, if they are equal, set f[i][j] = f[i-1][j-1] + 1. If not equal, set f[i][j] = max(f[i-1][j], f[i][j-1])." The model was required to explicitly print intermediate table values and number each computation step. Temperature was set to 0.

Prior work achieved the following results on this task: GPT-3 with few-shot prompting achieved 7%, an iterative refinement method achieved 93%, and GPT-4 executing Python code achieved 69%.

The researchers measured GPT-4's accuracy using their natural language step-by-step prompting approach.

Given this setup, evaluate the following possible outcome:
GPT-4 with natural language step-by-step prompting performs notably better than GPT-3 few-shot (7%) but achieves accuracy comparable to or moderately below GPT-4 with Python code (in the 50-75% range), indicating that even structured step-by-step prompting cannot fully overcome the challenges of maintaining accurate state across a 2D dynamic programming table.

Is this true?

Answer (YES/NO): NO